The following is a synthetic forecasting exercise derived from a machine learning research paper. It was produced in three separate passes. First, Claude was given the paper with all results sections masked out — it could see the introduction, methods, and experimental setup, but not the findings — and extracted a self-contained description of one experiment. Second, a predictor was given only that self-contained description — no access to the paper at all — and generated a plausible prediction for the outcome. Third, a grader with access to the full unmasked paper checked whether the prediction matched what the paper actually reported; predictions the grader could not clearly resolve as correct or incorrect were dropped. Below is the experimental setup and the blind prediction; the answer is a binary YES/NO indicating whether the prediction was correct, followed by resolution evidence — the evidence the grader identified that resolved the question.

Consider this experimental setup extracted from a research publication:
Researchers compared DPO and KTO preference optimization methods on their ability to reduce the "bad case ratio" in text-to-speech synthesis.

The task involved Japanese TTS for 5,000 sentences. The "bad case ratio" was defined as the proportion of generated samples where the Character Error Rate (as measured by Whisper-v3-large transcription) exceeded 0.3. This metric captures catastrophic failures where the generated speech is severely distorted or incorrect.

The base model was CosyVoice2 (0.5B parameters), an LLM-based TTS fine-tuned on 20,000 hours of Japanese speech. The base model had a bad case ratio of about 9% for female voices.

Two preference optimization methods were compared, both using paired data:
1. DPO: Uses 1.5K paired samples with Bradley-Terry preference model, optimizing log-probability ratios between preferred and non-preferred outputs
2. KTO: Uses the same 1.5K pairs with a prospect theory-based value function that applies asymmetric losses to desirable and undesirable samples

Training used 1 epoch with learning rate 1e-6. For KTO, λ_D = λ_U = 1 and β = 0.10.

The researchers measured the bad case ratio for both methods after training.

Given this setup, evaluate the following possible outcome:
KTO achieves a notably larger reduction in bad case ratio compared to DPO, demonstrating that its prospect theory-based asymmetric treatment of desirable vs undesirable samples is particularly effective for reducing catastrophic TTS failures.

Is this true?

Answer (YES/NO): YES